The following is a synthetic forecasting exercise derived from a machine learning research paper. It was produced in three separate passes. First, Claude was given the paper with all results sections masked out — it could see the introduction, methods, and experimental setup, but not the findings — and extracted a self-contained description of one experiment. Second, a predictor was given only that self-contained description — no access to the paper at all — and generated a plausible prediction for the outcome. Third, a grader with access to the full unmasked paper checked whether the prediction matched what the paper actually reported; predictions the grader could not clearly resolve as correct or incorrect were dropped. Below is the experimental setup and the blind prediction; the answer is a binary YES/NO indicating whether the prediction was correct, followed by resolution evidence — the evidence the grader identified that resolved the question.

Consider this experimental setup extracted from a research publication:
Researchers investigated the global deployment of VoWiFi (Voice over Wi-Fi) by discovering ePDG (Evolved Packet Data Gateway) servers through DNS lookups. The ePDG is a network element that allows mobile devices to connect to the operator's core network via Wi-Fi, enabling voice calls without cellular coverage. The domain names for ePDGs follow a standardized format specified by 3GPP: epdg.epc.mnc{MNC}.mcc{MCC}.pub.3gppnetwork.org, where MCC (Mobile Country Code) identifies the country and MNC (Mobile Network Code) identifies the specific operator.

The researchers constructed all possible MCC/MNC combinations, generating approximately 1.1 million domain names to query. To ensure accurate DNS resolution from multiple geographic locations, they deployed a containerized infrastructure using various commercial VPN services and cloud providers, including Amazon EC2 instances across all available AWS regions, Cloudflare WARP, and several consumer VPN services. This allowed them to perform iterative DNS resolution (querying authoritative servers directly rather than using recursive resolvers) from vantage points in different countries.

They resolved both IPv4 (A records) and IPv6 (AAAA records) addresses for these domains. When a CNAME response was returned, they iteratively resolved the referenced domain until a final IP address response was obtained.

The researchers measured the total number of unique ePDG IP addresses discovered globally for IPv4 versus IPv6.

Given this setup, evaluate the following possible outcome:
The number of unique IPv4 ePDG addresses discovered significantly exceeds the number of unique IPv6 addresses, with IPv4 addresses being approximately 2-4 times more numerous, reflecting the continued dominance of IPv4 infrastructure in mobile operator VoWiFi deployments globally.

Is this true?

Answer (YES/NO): NO